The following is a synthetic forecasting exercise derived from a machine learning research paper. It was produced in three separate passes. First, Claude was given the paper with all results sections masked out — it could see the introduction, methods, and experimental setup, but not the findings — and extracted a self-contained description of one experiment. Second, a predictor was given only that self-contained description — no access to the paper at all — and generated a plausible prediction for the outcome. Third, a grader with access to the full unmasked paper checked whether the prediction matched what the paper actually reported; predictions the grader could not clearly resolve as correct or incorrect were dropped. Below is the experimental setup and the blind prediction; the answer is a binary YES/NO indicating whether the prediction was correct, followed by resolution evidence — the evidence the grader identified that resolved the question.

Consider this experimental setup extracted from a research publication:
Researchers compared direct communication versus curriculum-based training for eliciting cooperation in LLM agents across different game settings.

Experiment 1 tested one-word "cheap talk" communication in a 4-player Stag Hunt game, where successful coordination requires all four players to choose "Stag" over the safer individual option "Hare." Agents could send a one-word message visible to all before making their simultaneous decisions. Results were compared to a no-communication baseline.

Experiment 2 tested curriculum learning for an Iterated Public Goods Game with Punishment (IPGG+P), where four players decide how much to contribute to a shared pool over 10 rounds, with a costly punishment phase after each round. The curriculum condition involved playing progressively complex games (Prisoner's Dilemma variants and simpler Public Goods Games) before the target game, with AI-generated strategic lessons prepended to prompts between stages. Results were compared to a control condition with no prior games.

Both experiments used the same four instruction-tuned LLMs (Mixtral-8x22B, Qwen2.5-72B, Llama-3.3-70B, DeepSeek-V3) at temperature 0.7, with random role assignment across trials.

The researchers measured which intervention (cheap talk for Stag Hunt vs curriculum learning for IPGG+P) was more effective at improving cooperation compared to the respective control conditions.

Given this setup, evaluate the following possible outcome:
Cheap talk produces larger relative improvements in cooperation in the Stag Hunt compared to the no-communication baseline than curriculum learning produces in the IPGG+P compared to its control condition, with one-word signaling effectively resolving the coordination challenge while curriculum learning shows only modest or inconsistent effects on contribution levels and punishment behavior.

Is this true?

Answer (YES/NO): NO